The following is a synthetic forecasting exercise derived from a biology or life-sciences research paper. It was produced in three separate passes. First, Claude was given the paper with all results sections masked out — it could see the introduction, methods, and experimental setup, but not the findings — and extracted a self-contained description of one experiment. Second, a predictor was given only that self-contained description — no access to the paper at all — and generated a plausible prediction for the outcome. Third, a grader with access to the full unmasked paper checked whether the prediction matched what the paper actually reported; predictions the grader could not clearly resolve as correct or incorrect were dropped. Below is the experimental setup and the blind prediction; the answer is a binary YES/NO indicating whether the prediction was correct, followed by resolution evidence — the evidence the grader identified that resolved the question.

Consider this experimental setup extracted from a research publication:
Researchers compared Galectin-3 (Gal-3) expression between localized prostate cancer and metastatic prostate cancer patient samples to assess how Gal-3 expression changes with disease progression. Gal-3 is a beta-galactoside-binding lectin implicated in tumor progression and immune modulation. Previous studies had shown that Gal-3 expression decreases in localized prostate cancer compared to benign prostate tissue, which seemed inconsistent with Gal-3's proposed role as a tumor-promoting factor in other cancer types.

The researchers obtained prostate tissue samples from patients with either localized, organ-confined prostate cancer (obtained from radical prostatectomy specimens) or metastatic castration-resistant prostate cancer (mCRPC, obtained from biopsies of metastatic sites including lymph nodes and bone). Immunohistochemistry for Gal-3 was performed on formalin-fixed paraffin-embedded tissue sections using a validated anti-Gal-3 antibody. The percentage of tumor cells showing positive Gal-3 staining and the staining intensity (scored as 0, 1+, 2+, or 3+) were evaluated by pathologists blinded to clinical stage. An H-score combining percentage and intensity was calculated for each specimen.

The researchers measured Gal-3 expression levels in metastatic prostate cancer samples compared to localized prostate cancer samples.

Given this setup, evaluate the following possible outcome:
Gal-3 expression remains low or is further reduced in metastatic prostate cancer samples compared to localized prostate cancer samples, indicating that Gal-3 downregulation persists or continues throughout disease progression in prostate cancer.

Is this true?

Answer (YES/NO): NO